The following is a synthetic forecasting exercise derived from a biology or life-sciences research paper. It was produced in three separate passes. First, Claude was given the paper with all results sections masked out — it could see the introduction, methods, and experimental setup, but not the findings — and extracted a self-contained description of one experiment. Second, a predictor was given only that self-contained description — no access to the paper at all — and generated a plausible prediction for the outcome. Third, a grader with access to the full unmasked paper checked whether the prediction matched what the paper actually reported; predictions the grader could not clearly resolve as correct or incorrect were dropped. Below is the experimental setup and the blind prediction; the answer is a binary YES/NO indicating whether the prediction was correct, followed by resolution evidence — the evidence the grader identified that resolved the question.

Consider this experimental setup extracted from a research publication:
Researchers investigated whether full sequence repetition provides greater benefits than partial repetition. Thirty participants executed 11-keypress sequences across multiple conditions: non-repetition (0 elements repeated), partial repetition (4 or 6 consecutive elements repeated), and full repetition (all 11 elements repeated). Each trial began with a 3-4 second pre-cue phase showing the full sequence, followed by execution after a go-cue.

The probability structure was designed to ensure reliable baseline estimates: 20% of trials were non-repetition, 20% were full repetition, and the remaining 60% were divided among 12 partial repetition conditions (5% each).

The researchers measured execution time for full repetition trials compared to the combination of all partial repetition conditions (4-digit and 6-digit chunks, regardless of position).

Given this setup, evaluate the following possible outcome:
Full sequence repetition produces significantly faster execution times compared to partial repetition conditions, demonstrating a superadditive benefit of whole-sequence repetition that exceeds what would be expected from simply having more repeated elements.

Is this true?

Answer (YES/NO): NO